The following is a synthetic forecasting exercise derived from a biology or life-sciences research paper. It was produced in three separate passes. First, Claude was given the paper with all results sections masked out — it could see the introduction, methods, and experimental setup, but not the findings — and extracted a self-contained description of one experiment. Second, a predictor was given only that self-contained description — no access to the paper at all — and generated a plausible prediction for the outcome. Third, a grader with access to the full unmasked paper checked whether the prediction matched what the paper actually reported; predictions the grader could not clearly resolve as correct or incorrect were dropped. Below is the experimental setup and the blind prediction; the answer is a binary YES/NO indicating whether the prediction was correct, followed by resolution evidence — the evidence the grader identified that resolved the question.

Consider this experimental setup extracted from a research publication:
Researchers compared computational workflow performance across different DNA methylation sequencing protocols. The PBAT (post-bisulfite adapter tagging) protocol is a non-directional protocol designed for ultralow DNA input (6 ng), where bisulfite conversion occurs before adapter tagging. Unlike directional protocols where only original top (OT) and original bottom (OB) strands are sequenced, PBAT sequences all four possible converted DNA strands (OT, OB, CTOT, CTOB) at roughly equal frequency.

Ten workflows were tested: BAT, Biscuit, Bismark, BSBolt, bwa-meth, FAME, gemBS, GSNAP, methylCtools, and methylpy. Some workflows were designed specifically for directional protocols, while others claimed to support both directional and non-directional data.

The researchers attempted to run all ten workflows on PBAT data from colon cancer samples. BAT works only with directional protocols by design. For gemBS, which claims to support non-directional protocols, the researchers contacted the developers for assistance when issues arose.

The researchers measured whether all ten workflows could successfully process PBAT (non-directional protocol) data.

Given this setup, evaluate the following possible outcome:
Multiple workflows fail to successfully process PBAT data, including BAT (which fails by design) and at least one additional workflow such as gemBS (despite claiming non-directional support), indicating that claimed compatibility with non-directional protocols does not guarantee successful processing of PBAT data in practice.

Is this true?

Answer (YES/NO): YES